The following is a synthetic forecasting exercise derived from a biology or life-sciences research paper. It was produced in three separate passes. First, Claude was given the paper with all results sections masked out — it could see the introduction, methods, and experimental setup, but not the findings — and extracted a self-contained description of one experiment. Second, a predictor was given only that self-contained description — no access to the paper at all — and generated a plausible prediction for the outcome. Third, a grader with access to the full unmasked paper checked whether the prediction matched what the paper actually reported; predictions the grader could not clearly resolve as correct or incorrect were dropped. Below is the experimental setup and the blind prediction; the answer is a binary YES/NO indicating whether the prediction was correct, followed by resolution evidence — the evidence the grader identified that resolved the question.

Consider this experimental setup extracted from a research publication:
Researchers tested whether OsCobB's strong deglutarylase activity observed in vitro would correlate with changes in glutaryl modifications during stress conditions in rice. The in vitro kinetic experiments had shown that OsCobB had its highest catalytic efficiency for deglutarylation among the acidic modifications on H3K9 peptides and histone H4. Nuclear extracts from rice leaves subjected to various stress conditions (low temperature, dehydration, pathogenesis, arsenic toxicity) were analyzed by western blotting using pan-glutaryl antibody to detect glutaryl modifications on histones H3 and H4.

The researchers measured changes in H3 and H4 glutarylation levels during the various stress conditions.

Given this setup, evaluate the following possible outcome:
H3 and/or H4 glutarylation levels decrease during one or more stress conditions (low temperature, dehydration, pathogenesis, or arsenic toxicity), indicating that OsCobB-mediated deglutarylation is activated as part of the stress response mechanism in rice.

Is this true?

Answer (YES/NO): NO